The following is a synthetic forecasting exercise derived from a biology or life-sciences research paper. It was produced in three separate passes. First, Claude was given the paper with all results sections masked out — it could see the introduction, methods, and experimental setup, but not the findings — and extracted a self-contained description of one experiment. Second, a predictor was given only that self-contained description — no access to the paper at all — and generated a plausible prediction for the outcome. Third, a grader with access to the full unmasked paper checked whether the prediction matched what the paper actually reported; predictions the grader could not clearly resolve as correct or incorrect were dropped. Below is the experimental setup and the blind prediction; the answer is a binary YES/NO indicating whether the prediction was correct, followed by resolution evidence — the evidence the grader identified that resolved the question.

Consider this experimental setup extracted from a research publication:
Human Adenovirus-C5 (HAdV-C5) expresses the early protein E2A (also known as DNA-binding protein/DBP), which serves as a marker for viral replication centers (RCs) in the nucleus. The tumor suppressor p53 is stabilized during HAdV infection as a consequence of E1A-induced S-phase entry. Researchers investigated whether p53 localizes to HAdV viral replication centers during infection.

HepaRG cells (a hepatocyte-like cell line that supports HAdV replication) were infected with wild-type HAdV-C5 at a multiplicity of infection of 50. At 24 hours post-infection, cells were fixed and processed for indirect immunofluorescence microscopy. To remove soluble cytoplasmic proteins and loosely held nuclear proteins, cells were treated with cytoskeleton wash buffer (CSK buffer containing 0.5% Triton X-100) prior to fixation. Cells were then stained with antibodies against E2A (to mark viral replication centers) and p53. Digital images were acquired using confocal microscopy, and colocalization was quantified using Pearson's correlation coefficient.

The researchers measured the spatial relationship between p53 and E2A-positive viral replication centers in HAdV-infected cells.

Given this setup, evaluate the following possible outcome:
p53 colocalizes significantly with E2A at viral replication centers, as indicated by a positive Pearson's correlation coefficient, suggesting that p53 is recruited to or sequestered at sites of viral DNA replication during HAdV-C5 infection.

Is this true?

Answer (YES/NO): YES